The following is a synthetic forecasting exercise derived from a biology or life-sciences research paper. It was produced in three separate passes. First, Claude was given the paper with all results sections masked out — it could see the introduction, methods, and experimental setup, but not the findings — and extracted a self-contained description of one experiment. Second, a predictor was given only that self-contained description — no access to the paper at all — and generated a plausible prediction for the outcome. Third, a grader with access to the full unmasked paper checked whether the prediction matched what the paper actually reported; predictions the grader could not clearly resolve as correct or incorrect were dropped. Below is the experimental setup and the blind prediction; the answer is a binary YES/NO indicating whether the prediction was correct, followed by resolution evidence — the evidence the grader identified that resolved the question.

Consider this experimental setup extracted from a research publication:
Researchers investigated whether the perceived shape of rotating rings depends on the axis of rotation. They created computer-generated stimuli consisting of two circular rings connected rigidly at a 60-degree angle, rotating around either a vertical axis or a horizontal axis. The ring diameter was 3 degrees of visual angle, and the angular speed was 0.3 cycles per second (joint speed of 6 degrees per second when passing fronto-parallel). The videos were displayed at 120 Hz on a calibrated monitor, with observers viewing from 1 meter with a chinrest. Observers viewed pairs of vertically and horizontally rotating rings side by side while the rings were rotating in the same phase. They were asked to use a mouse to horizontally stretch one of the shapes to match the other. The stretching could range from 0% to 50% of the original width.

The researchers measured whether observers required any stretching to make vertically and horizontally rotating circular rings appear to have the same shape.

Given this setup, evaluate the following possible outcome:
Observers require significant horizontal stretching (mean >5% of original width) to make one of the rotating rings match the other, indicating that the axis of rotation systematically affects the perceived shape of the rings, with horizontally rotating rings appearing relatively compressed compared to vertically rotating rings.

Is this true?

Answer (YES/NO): NO